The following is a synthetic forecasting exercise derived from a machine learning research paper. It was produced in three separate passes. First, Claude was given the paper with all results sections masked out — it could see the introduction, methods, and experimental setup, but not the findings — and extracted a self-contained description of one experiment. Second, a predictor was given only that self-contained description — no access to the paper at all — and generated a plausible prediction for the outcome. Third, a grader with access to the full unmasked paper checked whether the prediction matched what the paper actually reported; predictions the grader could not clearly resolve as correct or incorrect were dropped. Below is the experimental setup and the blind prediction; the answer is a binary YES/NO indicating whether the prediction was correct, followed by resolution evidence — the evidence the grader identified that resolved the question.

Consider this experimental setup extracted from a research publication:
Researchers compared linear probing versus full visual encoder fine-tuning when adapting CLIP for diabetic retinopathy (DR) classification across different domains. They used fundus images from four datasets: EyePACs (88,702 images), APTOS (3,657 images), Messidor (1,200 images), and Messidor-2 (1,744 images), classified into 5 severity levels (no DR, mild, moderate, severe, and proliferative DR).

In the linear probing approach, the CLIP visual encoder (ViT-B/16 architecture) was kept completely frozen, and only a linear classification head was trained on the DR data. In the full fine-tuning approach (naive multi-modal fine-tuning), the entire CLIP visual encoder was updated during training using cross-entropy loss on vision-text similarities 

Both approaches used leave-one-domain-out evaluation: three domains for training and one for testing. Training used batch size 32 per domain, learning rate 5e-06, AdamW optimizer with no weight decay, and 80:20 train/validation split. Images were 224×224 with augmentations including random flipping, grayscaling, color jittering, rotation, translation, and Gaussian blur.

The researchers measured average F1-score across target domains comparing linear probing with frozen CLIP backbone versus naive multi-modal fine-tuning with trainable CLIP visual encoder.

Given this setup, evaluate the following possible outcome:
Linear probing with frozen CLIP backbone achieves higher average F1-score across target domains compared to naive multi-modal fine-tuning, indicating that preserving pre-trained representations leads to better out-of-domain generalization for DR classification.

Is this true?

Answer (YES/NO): NO